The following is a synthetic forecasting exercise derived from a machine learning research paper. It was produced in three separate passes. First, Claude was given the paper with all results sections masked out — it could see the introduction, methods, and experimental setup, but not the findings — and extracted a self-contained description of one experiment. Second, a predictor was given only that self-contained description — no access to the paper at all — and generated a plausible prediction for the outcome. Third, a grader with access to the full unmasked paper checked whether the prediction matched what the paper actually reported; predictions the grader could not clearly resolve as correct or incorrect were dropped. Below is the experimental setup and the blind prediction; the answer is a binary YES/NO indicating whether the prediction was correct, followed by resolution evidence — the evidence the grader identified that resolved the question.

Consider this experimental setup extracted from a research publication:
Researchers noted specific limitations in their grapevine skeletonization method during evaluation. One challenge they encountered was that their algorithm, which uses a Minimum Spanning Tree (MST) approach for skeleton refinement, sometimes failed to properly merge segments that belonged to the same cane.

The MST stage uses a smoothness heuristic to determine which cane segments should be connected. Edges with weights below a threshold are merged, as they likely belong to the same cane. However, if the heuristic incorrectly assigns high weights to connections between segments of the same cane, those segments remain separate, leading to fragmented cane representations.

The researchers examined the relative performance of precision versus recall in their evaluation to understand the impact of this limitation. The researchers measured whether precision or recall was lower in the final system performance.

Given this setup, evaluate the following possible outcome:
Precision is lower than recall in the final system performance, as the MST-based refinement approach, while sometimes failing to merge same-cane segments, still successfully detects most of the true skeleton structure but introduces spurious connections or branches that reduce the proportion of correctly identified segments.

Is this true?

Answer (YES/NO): YES